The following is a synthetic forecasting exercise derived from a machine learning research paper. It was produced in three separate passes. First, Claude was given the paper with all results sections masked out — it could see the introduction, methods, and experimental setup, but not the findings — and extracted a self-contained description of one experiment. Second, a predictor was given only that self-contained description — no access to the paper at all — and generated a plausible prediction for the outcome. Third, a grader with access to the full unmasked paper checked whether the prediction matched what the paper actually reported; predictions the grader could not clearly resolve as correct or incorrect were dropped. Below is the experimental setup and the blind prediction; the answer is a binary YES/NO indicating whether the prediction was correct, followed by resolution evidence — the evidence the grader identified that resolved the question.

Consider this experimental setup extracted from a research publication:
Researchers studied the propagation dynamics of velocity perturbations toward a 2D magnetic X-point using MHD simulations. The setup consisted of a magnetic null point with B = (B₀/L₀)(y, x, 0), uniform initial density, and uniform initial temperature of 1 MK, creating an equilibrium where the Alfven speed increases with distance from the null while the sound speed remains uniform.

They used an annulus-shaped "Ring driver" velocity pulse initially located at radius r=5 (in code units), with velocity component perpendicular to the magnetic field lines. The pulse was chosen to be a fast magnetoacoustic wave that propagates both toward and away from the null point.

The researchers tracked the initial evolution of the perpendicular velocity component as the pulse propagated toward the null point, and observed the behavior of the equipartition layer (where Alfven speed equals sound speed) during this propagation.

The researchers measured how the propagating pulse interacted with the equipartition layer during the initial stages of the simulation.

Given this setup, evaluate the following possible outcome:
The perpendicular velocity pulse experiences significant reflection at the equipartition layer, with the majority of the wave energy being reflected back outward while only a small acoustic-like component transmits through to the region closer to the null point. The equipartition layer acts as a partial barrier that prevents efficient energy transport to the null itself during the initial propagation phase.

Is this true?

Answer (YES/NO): NO